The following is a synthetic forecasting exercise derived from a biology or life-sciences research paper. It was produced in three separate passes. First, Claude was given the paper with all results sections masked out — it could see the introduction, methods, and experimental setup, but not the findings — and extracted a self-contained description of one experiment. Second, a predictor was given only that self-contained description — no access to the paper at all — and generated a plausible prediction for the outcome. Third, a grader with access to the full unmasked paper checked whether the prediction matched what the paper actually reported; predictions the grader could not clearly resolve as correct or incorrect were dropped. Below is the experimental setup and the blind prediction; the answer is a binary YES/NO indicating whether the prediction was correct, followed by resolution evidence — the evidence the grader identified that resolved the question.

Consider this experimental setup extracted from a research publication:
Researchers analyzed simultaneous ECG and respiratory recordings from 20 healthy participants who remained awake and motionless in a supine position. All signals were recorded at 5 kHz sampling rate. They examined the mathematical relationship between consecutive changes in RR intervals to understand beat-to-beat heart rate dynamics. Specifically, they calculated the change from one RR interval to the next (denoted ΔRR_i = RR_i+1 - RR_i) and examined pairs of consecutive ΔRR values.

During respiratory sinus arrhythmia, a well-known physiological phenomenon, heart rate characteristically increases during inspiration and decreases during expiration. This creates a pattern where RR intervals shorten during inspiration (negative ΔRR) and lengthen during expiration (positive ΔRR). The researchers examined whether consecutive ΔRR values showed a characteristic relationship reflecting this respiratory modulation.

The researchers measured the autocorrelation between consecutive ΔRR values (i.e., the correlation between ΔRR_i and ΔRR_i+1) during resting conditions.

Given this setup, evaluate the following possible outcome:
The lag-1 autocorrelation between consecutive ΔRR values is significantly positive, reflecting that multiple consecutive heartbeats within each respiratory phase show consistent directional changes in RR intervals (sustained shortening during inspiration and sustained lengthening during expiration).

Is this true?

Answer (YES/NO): NO